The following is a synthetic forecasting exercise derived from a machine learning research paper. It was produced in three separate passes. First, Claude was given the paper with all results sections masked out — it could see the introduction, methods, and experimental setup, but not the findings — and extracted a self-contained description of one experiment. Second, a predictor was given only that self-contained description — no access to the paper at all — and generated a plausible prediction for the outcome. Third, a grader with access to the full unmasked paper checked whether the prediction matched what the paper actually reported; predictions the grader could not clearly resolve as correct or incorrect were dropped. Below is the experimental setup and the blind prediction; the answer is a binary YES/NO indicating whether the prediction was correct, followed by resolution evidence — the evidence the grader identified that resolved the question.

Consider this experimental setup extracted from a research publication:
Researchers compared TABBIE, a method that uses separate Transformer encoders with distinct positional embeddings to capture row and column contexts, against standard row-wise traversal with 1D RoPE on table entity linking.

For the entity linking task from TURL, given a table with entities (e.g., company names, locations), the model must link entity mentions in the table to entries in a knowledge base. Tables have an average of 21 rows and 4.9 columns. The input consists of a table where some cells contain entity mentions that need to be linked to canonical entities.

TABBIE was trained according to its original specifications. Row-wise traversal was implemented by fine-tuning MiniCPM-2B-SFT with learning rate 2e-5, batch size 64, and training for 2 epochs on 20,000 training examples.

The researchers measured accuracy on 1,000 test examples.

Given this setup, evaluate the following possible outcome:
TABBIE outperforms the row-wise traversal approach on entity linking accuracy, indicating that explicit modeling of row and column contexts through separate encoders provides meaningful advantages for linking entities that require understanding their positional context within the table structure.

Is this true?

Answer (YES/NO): NO